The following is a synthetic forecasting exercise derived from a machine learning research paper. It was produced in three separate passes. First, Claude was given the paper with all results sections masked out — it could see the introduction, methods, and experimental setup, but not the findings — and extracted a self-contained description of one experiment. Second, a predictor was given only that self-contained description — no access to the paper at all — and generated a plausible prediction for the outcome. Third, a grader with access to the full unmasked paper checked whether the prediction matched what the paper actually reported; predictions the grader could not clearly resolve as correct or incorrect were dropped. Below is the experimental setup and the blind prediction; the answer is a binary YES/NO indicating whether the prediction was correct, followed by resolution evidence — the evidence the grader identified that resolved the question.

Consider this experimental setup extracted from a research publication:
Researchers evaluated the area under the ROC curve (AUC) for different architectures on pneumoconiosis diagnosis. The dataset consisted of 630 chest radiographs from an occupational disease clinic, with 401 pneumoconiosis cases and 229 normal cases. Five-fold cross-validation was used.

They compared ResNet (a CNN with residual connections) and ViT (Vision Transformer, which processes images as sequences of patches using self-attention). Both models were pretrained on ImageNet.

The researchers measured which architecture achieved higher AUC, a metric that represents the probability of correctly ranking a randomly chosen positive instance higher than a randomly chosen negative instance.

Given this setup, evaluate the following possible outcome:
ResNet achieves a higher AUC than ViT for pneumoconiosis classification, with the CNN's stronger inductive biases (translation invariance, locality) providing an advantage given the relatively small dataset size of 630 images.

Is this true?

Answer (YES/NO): YES